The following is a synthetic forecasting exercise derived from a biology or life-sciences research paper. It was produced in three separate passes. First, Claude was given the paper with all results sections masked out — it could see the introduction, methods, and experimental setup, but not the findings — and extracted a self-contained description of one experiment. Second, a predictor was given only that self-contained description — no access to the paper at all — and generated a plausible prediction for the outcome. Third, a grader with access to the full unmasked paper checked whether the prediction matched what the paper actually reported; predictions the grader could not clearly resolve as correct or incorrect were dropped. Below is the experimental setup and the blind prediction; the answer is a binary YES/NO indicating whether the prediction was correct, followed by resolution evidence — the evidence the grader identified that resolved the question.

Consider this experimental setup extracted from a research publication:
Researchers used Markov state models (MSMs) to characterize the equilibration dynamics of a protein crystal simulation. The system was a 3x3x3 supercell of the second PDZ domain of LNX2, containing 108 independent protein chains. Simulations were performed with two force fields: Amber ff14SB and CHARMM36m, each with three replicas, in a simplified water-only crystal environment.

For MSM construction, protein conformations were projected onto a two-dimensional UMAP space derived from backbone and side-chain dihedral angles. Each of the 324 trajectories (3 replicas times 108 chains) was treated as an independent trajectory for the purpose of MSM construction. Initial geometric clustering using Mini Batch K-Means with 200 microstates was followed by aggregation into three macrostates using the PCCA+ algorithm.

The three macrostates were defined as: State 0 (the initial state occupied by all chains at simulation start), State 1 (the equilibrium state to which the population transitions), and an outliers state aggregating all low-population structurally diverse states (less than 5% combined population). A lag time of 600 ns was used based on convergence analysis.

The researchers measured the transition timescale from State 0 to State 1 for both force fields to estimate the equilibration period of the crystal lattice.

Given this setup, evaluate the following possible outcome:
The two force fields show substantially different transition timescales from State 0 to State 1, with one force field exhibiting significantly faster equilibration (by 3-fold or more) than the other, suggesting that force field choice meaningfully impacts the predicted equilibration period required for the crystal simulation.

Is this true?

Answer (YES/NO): YES